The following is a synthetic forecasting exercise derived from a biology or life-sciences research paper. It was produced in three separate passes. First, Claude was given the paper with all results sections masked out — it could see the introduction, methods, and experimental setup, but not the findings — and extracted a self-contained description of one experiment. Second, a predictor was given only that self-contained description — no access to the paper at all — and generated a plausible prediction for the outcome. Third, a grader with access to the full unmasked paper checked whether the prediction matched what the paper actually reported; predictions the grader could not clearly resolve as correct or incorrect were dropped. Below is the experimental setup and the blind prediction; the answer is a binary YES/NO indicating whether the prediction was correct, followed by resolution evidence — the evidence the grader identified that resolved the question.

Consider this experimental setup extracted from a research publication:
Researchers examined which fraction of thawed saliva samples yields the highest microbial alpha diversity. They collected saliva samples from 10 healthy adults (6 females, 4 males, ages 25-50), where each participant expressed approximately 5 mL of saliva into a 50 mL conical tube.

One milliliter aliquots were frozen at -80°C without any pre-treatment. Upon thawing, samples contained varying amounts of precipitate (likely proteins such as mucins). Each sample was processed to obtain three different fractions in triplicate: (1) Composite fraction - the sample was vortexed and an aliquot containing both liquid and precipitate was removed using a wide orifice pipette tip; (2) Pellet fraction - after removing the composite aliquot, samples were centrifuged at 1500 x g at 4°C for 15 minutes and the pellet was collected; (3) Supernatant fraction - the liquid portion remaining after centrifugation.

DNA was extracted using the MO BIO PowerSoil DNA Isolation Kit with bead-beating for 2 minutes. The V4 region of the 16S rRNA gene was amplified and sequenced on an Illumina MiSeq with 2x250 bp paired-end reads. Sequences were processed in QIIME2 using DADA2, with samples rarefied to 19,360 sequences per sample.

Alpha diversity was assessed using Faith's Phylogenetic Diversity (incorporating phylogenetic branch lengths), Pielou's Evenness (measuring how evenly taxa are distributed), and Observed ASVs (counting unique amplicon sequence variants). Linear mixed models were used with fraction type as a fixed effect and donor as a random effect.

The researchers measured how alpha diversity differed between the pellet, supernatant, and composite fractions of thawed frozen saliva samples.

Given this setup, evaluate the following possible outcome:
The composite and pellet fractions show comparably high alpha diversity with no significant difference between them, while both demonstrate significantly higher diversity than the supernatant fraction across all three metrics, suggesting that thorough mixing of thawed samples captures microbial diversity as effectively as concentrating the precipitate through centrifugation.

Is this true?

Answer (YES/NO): NO